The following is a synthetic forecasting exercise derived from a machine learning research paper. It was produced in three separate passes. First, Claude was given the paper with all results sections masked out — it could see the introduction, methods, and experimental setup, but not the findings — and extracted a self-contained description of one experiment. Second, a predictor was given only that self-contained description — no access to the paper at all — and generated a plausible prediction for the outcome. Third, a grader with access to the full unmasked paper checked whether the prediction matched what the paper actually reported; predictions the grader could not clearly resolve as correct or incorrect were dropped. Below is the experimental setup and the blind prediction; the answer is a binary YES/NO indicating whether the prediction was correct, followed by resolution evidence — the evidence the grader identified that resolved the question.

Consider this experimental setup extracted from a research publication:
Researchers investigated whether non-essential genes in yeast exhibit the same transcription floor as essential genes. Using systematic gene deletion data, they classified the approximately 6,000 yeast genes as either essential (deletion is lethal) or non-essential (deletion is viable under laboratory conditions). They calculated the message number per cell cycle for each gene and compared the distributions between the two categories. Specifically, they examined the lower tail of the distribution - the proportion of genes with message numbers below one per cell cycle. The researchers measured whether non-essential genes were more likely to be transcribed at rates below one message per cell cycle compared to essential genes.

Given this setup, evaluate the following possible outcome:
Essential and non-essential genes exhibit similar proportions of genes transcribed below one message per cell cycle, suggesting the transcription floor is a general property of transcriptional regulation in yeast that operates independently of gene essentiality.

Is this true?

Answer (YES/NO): NO